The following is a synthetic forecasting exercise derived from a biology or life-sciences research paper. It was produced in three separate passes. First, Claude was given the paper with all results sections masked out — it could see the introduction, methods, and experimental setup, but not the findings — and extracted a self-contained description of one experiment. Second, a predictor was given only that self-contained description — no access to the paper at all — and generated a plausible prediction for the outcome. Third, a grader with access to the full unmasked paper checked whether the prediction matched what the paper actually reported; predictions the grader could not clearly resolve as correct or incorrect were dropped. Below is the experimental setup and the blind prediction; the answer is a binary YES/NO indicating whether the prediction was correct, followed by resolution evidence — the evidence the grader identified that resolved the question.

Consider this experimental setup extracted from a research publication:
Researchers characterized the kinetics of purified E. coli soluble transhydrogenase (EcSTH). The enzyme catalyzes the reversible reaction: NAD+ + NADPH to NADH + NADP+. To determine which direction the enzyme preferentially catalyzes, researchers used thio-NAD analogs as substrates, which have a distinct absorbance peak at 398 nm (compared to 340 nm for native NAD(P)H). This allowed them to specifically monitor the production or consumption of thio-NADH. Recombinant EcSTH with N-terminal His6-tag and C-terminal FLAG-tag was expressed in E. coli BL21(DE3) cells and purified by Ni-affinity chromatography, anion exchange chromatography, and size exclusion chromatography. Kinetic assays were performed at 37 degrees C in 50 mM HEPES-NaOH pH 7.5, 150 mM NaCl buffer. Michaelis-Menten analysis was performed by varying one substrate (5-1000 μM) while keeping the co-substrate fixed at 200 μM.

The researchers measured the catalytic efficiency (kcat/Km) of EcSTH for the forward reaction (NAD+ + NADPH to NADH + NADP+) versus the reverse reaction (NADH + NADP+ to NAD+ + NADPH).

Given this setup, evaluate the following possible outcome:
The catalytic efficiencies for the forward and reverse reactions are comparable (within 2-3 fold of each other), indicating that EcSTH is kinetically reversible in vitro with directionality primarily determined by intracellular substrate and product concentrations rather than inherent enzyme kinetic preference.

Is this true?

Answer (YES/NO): YES